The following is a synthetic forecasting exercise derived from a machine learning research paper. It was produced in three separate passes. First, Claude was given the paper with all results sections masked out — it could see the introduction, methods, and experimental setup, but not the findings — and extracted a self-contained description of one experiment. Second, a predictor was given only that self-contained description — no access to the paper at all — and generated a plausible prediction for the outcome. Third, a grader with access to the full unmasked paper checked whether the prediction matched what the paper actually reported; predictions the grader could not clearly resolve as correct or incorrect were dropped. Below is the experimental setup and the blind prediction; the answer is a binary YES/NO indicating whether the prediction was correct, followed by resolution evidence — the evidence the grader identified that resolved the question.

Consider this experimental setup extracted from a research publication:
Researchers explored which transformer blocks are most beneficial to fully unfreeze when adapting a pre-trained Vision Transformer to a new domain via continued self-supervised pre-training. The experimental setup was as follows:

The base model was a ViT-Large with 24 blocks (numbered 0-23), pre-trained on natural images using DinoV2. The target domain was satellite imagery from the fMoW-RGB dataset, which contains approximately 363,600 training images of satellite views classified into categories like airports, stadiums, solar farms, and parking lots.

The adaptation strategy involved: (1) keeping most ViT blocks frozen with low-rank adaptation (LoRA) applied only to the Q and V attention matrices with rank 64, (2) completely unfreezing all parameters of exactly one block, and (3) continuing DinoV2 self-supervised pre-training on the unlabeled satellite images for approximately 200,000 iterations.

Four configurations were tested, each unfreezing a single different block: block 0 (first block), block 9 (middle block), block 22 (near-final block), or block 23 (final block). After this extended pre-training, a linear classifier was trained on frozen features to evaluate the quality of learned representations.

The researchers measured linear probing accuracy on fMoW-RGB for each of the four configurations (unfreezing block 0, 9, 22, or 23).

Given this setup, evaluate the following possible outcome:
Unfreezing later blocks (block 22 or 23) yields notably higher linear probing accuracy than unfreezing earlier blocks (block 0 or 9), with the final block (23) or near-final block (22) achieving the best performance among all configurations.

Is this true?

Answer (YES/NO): YES